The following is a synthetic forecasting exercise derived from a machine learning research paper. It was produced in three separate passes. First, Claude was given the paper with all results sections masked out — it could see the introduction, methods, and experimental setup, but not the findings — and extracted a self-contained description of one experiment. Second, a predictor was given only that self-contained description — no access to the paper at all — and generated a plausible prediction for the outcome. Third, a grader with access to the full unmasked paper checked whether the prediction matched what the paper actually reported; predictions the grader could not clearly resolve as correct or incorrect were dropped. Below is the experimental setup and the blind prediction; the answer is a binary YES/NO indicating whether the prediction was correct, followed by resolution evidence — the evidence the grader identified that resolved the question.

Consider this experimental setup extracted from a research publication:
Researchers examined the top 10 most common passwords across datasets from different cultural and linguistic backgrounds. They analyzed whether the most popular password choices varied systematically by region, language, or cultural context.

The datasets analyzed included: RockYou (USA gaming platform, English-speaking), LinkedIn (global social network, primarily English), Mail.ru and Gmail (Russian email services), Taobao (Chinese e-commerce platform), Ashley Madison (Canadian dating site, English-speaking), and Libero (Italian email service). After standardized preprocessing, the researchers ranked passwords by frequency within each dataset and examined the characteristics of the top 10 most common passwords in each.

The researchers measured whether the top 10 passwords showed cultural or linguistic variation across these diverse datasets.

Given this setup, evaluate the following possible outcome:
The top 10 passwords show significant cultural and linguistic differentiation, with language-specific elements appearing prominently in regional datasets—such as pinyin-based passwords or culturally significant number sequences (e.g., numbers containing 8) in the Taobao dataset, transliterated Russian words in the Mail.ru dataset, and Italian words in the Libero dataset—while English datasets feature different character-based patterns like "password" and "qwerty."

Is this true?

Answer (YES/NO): NO